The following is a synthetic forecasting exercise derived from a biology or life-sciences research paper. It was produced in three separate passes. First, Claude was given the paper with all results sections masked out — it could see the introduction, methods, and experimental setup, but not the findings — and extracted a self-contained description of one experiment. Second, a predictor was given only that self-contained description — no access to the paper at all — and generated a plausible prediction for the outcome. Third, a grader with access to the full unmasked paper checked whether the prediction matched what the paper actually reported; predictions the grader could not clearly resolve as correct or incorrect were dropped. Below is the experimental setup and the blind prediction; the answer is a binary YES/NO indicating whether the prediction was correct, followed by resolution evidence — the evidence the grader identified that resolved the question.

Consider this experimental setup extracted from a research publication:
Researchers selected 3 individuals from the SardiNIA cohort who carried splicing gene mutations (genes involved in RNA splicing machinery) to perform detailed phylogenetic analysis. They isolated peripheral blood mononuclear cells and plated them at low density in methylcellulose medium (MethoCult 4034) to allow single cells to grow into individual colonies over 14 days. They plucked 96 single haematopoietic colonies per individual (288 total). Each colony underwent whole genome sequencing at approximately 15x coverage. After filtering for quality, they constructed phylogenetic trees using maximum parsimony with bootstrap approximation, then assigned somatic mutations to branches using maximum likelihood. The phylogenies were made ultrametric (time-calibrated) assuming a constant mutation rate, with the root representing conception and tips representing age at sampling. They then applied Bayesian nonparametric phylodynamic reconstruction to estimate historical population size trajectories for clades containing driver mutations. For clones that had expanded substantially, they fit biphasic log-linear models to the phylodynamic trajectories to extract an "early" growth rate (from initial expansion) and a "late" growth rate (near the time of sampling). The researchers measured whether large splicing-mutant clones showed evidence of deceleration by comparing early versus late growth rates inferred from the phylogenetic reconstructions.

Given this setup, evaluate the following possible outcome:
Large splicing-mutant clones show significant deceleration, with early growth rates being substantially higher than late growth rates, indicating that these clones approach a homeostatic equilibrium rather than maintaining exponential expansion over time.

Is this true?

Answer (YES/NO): NO